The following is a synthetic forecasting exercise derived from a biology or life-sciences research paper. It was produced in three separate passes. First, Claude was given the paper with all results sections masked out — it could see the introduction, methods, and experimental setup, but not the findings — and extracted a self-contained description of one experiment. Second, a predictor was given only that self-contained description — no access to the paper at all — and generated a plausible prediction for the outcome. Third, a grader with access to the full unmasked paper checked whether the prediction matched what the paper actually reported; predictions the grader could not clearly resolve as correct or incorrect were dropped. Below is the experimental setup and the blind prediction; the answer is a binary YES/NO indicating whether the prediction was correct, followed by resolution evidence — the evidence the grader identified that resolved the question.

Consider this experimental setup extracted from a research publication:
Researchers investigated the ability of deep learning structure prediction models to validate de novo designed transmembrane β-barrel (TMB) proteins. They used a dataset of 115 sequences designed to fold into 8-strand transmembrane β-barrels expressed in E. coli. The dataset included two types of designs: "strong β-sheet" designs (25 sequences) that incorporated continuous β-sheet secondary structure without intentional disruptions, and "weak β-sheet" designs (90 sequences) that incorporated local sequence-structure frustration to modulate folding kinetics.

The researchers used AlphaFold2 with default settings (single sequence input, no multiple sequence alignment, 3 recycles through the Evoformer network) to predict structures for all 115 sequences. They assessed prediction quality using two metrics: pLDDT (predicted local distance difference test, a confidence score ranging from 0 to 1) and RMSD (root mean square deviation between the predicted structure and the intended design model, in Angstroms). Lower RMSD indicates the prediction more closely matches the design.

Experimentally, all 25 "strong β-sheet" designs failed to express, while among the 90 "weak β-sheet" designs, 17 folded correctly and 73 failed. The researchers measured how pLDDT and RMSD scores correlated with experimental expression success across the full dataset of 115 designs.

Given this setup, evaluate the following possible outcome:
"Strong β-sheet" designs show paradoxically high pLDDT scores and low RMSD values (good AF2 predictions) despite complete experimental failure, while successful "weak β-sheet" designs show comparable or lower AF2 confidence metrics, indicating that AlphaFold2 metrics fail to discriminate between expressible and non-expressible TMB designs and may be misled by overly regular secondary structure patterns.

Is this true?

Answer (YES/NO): YES